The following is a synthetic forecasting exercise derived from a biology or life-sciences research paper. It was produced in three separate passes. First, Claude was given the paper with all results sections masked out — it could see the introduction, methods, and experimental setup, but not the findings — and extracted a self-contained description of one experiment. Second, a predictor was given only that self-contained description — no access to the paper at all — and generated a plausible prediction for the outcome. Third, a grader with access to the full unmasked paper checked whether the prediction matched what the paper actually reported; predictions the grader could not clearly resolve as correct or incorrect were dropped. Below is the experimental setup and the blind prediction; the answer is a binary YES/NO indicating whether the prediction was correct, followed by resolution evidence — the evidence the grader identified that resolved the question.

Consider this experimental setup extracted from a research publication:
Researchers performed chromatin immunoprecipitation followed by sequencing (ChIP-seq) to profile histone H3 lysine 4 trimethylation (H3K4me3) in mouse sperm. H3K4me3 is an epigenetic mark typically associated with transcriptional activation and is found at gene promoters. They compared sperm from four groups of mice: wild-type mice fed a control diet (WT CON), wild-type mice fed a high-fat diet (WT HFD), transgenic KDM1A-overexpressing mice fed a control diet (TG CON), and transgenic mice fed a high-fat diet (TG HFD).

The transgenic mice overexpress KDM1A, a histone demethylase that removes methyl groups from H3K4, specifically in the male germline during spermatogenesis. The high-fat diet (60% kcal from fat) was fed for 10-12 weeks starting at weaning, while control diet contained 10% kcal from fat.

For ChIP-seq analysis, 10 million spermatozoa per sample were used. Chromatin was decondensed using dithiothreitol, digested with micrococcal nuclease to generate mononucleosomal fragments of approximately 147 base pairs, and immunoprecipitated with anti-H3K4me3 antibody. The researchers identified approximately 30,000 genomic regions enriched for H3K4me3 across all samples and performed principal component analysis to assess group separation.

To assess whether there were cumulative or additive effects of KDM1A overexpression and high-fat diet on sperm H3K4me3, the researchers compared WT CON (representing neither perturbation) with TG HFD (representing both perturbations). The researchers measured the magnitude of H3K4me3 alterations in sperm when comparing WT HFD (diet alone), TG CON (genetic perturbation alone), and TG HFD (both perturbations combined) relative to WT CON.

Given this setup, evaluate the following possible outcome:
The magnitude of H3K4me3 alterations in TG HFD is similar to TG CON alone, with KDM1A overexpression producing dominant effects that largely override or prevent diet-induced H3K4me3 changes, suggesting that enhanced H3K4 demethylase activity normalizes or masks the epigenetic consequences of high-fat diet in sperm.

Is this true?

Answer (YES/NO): NO